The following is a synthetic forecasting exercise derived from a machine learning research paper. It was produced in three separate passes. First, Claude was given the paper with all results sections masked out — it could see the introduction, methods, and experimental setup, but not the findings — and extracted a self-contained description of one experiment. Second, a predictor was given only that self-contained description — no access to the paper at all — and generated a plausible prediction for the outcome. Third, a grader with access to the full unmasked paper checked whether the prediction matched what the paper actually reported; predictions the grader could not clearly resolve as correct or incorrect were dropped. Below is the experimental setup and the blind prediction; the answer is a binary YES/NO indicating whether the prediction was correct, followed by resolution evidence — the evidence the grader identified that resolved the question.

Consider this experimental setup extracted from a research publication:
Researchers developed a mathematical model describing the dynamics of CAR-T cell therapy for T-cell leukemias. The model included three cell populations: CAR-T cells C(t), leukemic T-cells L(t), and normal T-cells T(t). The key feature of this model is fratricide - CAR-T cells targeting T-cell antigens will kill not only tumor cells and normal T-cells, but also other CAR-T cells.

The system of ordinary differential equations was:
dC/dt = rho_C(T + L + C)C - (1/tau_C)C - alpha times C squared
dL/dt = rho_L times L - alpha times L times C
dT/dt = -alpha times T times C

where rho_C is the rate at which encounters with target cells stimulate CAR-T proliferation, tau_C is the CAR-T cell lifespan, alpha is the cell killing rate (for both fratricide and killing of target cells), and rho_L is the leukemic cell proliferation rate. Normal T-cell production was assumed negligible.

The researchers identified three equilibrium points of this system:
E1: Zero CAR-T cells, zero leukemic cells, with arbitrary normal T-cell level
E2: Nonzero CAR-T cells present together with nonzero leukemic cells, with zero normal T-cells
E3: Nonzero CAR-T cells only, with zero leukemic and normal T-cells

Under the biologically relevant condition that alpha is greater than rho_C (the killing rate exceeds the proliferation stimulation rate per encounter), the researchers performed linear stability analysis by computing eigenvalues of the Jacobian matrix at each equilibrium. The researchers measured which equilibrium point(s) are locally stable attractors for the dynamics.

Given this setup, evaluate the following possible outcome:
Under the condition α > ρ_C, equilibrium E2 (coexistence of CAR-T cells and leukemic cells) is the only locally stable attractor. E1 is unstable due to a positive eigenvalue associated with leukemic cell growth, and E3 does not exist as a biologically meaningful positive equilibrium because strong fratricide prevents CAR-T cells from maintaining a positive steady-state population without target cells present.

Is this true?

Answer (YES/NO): NO